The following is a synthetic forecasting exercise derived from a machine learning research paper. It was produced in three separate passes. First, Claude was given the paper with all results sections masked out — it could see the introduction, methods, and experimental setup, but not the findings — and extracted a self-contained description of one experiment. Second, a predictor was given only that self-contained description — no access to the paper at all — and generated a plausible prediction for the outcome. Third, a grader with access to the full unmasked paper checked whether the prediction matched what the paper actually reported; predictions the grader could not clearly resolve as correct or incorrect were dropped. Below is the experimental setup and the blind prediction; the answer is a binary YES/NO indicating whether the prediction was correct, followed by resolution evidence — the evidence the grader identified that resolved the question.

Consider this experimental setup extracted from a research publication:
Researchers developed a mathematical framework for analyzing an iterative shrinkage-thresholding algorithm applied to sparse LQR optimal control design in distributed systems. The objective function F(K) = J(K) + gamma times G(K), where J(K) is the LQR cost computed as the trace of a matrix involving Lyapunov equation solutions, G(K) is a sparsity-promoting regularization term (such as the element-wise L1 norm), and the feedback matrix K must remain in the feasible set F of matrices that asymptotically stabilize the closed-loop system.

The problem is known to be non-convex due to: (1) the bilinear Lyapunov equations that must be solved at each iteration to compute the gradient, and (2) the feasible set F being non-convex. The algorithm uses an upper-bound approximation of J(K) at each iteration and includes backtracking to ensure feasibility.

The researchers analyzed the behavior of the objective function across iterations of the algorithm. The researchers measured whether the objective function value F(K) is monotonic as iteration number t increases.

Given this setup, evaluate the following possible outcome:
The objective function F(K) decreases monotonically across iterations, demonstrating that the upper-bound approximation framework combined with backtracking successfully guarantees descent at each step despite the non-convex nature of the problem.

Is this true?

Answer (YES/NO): YES